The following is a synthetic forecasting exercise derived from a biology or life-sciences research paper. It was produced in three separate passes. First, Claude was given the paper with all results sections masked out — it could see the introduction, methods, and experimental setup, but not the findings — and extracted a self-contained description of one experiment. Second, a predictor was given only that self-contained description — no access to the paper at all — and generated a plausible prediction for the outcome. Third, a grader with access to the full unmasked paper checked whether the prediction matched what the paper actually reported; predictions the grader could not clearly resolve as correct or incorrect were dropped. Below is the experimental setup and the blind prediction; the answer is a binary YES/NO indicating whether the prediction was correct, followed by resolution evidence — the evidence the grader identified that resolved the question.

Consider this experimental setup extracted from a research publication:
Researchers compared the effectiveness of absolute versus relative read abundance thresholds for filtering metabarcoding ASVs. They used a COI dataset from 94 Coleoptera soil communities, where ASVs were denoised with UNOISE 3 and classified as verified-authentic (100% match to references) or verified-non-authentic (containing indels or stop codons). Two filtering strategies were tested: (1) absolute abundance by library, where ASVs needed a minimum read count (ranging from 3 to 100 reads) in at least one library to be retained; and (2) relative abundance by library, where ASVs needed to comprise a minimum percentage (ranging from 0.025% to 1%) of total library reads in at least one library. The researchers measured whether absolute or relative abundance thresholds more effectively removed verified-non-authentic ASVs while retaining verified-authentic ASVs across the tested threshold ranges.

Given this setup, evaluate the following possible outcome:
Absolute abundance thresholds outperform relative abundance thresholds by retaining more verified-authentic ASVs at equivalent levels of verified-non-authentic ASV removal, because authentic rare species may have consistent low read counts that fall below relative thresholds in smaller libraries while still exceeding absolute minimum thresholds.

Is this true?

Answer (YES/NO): NO